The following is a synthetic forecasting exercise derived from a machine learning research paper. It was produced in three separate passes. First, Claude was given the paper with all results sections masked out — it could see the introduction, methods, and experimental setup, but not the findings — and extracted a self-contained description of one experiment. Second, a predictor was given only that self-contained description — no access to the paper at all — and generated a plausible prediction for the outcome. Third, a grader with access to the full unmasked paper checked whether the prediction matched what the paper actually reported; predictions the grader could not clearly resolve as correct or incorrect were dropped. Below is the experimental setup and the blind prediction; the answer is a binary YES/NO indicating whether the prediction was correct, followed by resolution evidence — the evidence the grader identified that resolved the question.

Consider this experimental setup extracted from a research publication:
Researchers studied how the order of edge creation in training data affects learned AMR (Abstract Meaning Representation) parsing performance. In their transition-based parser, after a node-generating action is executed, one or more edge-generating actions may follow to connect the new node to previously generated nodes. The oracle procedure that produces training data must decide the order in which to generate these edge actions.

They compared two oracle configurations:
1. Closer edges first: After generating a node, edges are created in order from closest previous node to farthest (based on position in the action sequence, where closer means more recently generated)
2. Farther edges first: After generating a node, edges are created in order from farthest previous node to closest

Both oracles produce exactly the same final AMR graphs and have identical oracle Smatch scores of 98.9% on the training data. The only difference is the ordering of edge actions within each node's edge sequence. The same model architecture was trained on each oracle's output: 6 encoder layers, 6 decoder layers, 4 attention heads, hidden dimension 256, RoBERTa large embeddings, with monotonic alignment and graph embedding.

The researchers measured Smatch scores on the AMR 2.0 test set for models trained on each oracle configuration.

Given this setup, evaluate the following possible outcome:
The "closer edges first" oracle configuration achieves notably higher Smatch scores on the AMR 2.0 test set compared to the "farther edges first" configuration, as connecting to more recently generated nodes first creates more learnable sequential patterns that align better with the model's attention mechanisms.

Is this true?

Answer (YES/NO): NO